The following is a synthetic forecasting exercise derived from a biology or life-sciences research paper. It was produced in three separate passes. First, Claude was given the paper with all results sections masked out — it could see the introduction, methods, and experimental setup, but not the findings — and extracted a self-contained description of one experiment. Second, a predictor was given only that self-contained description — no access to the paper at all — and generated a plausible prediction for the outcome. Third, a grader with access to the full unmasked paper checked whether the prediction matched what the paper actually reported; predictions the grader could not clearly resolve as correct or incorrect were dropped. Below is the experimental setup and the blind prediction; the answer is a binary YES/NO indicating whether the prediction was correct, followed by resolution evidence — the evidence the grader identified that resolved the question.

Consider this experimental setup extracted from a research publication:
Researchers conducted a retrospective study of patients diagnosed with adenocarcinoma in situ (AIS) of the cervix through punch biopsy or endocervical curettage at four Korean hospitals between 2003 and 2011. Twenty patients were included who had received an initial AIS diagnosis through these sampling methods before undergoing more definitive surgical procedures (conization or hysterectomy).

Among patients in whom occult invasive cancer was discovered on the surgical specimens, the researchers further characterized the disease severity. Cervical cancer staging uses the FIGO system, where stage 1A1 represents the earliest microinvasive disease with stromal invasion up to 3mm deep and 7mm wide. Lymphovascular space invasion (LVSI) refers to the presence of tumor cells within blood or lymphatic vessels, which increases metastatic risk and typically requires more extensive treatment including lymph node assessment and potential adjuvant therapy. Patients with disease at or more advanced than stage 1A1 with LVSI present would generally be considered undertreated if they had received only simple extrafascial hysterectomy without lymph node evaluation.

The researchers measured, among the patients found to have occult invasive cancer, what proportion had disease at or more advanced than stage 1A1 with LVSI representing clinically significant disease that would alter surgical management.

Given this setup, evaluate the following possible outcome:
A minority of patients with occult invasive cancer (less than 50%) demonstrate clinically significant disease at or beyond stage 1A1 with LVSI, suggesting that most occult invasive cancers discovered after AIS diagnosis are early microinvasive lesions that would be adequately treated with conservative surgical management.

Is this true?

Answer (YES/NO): NO